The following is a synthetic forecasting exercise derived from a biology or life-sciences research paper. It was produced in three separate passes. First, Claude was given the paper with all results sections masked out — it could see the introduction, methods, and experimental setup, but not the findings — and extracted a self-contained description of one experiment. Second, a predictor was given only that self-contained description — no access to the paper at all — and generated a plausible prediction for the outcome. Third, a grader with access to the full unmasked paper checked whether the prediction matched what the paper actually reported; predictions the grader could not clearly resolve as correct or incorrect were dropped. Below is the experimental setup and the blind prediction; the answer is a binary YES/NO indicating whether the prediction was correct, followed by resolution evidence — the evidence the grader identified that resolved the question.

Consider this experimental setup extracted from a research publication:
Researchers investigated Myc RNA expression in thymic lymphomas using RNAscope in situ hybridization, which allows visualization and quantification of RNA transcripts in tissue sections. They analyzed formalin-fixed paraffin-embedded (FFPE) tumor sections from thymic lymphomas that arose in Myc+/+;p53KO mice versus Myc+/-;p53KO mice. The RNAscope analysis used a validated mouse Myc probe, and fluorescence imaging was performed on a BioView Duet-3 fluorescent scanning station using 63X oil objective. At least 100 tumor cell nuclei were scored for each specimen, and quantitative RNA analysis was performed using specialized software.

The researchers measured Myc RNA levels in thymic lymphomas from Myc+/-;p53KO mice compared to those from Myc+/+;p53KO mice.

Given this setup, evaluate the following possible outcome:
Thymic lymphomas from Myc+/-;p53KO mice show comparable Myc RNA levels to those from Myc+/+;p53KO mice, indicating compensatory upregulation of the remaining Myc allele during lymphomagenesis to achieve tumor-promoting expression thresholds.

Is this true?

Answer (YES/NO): YES